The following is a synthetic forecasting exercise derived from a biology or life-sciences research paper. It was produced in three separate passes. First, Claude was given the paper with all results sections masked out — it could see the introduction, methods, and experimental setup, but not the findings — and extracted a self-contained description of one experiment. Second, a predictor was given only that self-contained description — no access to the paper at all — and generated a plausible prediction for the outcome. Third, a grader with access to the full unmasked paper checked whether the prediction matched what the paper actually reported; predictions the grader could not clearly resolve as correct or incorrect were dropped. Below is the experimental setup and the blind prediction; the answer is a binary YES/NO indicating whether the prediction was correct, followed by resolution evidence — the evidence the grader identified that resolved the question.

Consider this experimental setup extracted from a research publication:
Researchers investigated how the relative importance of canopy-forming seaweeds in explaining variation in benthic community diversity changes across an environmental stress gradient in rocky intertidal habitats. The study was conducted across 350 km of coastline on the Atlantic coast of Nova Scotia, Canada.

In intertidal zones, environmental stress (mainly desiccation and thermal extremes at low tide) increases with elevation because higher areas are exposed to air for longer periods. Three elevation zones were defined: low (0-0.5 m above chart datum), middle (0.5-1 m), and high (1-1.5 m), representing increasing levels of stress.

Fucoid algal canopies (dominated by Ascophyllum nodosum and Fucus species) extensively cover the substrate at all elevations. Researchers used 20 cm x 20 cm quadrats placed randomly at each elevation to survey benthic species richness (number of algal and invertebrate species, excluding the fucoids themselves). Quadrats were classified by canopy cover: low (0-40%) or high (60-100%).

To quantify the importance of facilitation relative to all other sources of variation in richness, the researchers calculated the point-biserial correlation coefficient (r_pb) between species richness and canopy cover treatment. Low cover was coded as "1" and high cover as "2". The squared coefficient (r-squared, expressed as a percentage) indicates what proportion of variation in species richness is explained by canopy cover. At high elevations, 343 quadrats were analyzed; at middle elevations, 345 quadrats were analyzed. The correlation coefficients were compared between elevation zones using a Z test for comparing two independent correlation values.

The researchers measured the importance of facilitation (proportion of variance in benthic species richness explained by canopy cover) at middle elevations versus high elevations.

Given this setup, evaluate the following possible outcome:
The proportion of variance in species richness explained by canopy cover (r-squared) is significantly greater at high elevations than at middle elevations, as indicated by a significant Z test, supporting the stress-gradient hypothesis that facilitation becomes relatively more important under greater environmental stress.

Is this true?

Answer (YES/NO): NO